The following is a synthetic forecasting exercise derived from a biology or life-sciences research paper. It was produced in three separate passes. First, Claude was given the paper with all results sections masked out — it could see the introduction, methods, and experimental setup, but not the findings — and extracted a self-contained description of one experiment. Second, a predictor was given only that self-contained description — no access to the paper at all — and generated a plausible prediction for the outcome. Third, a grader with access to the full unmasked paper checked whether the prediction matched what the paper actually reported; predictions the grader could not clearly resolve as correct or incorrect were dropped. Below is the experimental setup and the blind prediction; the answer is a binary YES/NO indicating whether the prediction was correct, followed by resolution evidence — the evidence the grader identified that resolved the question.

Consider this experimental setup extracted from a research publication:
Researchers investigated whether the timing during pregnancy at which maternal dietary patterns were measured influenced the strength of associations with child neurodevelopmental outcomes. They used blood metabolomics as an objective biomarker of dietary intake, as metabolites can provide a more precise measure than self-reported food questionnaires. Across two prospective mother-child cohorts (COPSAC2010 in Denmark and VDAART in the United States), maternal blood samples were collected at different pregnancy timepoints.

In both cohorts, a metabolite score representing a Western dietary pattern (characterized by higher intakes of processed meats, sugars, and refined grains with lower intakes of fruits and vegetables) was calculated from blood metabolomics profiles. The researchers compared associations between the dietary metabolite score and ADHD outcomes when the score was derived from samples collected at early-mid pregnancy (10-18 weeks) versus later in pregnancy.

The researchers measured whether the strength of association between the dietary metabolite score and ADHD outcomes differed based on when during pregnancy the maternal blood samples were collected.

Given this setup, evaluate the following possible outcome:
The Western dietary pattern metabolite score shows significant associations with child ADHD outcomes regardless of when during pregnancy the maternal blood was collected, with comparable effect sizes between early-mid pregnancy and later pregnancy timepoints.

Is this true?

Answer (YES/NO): NO